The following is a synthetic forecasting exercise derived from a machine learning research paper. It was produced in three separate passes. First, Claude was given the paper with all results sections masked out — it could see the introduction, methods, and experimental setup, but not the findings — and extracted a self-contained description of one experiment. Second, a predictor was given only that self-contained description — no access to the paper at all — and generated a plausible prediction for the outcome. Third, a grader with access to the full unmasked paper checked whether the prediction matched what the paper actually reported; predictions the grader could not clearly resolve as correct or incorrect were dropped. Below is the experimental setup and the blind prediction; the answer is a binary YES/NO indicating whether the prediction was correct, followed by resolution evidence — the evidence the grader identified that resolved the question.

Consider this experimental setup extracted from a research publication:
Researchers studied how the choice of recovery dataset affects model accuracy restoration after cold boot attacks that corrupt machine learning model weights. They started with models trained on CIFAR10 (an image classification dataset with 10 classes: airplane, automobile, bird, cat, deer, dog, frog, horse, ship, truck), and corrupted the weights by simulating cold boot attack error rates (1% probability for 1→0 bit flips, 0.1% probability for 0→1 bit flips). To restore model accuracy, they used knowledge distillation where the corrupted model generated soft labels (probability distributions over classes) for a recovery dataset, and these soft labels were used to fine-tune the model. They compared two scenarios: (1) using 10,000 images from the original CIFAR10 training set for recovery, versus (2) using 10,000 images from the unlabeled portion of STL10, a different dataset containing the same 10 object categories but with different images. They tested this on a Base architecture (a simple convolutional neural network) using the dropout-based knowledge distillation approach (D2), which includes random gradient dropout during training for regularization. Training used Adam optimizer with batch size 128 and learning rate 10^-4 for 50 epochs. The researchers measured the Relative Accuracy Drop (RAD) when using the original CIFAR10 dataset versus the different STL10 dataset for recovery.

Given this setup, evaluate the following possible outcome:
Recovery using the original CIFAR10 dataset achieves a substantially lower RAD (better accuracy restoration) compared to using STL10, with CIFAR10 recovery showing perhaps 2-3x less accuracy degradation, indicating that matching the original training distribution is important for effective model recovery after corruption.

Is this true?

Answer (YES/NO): NO